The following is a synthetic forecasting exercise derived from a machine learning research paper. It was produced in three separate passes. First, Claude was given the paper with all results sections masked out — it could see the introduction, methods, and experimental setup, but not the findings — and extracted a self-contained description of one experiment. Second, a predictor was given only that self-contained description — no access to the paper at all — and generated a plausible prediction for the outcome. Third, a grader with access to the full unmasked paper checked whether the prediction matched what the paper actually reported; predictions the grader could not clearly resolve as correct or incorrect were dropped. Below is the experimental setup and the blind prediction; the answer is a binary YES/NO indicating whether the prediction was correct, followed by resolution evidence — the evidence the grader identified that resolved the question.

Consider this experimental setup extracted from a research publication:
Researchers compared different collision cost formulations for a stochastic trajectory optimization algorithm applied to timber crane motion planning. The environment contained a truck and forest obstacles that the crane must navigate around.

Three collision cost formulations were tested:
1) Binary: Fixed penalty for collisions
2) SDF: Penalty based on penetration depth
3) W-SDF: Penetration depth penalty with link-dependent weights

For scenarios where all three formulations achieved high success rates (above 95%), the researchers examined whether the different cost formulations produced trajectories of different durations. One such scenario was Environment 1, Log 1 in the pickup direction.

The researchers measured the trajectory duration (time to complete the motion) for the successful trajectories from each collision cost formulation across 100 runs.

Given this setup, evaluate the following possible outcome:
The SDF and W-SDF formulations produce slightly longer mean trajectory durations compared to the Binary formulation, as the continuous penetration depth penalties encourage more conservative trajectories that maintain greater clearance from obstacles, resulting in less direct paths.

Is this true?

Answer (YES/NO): NO